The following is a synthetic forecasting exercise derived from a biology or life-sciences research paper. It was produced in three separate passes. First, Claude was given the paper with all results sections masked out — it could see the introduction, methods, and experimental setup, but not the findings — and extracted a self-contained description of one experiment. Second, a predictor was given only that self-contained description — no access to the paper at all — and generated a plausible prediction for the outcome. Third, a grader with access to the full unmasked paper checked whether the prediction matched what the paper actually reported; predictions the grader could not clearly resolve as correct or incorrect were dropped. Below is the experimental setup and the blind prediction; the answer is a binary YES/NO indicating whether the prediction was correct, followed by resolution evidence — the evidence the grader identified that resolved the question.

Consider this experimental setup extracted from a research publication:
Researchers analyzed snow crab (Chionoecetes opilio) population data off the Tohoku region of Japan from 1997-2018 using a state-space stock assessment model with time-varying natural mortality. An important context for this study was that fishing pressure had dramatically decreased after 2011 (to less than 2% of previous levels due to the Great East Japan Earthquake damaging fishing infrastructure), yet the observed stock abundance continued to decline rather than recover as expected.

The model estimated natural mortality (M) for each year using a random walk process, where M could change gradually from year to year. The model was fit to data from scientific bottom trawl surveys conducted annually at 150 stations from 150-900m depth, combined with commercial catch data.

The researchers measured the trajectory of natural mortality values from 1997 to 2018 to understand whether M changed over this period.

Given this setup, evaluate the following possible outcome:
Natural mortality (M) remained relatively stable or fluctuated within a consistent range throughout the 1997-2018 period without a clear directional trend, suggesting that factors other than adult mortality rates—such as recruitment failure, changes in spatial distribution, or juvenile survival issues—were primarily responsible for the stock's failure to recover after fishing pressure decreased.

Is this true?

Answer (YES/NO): NO